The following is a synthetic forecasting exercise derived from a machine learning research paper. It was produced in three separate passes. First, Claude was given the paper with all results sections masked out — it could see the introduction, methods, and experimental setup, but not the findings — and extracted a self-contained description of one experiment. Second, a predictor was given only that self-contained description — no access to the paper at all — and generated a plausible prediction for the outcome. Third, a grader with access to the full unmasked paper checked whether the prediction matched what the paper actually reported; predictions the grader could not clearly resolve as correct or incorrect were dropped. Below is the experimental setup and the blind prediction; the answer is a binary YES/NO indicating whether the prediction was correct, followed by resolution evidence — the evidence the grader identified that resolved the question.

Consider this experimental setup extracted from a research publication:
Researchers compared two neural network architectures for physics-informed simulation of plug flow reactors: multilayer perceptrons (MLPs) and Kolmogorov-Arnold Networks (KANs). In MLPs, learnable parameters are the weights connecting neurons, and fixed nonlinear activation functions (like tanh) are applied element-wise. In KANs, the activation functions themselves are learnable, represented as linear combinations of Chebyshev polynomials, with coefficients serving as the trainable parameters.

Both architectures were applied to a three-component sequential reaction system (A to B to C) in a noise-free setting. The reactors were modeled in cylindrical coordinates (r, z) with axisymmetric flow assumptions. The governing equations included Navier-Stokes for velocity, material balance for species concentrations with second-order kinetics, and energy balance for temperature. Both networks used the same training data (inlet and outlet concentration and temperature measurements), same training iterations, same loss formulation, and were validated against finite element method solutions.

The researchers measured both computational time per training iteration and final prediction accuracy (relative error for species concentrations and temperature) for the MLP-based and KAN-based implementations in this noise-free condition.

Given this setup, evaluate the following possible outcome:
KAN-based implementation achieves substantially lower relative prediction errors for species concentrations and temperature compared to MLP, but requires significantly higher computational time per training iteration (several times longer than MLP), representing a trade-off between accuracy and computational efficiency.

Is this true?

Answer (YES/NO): NO